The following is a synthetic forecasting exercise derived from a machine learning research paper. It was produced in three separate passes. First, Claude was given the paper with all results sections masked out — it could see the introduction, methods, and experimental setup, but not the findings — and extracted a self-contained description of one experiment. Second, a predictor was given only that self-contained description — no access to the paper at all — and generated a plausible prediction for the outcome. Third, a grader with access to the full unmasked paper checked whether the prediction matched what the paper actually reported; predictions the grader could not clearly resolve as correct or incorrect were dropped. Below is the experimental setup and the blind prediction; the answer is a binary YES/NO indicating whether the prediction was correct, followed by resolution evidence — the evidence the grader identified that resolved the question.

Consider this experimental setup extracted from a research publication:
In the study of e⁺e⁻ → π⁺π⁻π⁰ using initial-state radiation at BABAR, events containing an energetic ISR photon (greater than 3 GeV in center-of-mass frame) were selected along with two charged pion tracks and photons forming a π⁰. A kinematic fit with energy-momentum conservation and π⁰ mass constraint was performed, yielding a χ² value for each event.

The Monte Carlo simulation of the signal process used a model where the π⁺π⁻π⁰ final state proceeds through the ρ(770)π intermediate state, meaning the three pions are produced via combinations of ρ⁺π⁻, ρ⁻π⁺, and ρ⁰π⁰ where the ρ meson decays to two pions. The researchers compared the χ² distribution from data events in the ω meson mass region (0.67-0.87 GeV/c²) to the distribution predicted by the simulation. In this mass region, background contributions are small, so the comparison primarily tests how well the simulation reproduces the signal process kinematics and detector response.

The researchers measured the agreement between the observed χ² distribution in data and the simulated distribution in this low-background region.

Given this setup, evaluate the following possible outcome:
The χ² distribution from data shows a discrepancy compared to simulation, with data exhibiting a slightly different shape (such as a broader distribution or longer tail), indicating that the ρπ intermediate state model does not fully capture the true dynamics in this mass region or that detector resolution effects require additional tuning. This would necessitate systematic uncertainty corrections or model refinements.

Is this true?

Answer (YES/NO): NO